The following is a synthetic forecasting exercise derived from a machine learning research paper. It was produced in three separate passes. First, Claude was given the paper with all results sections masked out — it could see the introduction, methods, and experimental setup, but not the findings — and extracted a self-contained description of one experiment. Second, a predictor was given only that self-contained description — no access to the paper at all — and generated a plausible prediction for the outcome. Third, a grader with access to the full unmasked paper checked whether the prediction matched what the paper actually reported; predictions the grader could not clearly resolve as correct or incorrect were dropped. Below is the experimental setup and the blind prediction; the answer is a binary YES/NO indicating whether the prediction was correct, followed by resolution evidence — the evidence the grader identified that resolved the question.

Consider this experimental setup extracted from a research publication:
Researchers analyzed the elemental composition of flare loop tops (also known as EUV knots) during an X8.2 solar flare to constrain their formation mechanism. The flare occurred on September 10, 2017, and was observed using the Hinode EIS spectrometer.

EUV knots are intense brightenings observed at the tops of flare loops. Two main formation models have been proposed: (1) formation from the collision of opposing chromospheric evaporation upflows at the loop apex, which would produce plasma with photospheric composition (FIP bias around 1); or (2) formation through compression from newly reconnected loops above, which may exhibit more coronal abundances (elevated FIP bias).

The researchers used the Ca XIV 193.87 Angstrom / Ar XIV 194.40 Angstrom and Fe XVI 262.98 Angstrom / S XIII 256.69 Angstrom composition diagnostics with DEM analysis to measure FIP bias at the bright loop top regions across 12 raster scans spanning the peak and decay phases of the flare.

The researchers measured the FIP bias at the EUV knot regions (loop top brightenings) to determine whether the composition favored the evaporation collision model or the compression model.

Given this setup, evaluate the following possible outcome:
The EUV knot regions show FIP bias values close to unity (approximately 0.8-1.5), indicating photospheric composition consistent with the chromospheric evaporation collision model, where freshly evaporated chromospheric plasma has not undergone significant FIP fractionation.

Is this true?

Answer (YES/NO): NO